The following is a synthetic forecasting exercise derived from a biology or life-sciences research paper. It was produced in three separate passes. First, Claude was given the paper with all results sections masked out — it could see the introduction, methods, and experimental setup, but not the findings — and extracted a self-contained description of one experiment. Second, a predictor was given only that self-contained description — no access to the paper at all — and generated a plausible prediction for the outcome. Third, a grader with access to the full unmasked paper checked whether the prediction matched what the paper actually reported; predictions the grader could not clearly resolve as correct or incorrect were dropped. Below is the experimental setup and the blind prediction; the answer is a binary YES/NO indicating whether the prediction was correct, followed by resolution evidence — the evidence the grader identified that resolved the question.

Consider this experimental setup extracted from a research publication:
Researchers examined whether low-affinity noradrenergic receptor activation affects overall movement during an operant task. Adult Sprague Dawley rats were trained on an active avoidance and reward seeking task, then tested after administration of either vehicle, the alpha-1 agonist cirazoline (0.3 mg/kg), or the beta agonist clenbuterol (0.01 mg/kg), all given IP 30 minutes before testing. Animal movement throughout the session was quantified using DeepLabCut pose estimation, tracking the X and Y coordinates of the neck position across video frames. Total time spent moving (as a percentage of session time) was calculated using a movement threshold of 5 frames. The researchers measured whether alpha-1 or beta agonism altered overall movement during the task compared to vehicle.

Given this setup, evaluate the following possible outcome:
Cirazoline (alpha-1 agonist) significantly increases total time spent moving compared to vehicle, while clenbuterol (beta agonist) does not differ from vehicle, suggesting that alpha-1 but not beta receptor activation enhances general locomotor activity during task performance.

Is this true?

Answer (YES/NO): NO